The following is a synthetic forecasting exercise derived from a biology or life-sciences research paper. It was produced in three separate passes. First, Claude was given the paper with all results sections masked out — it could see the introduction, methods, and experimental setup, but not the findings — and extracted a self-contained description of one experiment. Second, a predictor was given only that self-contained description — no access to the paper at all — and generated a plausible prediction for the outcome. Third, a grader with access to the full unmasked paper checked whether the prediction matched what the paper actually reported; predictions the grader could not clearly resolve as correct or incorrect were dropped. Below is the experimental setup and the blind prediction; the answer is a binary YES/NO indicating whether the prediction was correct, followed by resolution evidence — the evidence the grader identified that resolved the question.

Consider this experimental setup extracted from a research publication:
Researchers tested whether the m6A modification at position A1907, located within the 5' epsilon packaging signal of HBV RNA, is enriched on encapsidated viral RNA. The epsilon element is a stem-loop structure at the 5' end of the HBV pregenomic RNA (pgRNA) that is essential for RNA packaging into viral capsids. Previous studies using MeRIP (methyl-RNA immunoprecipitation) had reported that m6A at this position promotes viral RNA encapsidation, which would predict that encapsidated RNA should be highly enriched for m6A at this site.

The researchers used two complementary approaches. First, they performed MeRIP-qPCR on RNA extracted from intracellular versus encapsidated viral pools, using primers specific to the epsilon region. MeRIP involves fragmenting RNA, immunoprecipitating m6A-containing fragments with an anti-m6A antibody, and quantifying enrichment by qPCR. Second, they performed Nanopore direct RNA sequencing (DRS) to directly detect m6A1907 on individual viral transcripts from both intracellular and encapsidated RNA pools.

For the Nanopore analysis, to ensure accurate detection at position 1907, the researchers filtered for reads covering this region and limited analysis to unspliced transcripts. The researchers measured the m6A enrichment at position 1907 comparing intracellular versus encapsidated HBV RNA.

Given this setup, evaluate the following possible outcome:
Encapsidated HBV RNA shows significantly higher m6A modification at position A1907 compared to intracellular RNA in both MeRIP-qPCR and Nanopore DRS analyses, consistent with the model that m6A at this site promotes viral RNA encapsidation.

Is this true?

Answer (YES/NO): NO